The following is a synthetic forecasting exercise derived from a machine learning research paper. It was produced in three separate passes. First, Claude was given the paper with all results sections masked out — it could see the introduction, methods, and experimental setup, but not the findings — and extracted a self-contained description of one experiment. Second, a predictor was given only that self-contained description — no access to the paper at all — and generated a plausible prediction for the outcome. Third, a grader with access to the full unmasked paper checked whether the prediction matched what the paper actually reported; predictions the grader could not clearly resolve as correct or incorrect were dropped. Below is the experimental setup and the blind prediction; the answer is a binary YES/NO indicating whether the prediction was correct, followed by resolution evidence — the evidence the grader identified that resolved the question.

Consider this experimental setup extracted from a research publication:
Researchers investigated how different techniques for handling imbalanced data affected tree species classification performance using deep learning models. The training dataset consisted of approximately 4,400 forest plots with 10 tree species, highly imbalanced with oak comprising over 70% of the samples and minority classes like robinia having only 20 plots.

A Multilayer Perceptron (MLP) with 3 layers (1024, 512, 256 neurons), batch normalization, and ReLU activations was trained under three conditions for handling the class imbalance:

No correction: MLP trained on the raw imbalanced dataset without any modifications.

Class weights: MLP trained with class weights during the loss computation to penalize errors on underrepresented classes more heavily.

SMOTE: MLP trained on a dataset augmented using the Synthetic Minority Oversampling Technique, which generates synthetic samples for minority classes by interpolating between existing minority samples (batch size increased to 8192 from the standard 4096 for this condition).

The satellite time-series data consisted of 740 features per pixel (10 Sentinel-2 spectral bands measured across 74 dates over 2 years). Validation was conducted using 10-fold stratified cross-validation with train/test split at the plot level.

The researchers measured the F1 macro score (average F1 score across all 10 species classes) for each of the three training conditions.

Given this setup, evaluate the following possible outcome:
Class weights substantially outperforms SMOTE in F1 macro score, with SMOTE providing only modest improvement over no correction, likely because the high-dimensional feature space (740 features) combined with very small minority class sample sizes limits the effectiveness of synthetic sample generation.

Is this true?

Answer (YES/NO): NO